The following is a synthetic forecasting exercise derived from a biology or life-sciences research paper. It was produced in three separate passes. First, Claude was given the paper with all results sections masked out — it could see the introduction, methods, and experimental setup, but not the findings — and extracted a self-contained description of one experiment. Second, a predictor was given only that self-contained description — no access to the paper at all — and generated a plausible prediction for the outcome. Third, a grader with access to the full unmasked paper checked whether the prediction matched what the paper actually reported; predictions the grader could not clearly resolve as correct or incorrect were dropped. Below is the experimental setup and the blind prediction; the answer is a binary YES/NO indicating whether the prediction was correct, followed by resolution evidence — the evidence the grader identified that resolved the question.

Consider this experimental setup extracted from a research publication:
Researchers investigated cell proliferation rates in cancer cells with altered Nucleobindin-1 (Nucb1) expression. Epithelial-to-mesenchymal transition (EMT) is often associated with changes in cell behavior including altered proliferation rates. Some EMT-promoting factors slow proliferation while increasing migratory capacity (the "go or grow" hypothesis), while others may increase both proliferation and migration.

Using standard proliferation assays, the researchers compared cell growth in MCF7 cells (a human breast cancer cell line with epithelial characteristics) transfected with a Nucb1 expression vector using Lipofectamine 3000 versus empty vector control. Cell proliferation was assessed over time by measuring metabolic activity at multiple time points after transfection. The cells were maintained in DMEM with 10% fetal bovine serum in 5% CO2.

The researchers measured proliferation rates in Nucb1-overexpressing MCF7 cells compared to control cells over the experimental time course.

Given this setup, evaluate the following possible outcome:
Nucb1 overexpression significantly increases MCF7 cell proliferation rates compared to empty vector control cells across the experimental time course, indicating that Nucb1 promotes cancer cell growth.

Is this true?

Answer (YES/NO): YES